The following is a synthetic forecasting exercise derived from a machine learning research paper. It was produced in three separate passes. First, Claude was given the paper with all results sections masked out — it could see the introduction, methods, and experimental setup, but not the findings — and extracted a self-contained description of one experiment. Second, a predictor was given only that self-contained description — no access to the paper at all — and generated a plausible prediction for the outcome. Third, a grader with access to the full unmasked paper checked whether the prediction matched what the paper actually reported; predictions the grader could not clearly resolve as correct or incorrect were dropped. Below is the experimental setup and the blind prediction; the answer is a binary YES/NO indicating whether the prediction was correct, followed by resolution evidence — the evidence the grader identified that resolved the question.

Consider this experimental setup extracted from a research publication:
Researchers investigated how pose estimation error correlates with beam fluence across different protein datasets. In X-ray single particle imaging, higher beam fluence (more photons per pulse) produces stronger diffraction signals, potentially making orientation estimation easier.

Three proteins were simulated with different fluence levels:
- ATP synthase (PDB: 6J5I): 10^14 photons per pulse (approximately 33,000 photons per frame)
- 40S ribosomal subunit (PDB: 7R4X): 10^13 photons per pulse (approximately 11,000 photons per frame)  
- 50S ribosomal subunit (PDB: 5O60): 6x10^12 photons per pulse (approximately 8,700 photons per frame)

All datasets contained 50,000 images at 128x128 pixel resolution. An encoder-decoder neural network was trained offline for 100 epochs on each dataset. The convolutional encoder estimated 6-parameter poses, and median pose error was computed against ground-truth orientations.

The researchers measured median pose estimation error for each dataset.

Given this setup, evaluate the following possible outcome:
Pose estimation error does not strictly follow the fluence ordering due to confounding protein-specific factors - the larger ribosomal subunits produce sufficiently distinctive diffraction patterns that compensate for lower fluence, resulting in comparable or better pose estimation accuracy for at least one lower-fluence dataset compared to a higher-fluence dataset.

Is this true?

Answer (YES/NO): YES